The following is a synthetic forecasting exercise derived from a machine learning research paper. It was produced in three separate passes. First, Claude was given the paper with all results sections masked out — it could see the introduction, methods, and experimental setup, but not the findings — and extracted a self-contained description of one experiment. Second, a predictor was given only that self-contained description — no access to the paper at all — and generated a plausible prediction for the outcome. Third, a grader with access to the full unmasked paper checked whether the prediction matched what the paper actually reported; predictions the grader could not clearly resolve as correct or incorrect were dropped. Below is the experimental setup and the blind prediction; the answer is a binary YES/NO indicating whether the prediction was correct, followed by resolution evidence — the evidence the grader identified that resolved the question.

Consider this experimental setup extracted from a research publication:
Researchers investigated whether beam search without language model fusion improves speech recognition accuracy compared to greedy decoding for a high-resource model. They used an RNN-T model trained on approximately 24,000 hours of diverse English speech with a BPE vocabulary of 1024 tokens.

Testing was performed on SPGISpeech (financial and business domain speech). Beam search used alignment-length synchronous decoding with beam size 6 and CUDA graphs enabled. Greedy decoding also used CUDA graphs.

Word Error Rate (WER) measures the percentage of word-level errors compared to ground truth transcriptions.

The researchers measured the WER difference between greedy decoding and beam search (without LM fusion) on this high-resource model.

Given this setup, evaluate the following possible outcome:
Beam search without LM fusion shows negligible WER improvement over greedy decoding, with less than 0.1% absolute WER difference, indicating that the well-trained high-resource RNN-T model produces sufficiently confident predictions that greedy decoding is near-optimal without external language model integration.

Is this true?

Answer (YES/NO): NO